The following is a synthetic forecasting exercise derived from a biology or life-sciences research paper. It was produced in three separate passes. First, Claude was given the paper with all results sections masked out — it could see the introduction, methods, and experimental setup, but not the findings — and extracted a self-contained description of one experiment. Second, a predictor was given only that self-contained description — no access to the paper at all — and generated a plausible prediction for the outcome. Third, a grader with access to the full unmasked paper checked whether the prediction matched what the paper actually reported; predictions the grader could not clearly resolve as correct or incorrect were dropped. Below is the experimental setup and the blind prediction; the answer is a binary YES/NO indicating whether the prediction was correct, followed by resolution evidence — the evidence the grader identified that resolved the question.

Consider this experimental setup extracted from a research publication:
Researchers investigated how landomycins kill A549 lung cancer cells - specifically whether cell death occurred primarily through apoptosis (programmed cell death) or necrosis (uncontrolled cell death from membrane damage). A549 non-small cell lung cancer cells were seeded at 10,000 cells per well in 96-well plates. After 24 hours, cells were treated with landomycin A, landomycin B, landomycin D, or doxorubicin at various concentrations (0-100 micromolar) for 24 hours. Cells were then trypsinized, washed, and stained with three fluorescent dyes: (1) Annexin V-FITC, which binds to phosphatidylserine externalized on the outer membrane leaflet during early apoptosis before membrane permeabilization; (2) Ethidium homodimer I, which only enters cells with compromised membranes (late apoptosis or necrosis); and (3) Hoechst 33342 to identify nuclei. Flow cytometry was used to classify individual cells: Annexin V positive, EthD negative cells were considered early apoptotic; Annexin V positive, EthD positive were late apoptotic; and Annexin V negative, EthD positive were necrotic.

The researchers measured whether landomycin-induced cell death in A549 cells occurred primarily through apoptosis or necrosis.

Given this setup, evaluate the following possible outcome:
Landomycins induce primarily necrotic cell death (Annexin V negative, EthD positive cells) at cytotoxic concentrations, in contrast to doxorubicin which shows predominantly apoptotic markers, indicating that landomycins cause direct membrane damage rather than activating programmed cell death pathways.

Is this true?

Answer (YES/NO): NO